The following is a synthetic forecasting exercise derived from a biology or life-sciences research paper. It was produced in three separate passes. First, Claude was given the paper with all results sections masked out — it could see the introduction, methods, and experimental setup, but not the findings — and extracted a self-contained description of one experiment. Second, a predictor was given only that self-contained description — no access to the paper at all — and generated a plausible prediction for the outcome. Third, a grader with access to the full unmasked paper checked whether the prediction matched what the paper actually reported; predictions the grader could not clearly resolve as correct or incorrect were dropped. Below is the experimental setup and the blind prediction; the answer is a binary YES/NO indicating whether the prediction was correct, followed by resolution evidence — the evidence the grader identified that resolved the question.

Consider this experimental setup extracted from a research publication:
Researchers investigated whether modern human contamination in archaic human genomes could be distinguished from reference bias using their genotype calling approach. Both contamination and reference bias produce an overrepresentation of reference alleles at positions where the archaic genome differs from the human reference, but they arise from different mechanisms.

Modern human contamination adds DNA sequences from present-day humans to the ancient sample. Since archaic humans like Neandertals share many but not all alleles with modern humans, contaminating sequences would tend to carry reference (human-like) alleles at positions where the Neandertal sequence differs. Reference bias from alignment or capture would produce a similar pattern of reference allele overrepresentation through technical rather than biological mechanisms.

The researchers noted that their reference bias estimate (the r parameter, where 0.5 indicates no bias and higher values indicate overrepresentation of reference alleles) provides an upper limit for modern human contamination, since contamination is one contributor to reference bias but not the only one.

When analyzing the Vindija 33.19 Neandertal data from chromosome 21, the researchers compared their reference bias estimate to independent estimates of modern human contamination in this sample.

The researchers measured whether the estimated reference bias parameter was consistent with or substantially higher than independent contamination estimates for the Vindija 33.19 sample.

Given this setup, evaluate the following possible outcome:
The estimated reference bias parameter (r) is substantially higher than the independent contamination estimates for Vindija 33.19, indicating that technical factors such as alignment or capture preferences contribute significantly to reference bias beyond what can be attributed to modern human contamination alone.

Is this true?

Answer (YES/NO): YES